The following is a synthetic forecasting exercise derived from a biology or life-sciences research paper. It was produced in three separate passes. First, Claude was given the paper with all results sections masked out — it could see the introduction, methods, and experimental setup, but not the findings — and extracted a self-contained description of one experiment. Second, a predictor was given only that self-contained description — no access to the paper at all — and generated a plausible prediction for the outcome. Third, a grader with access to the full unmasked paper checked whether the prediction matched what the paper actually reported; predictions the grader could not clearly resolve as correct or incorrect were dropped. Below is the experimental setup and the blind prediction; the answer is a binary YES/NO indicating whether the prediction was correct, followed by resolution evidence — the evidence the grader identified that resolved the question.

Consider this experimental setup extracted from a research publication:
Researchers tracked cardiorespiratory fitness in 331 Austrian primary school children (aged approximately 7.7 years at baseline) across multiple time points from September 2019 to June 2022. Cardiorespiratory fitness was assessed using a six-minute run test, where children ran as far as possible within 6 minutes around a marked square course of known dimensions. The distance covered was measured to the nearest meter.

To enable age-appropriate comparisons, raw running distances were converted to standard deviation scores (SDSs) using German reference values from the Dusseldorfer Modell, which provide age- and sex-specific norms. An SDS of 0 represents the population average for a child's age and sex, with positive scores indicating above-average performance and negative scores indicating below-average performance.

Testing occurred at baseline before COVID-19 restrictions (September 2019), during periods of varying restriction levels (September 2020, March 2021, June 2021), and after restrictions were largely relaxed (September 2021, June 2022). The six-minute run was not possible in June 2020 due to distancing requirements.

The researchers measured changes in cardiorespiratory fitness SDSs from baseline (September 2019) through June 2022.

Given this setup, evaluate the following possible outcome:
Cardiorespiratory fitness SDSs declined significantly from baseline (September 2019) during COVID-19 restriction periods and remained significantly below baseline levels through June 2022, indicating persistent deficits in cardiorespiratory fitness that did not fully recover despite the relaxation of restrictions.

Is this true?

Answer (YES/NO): YES